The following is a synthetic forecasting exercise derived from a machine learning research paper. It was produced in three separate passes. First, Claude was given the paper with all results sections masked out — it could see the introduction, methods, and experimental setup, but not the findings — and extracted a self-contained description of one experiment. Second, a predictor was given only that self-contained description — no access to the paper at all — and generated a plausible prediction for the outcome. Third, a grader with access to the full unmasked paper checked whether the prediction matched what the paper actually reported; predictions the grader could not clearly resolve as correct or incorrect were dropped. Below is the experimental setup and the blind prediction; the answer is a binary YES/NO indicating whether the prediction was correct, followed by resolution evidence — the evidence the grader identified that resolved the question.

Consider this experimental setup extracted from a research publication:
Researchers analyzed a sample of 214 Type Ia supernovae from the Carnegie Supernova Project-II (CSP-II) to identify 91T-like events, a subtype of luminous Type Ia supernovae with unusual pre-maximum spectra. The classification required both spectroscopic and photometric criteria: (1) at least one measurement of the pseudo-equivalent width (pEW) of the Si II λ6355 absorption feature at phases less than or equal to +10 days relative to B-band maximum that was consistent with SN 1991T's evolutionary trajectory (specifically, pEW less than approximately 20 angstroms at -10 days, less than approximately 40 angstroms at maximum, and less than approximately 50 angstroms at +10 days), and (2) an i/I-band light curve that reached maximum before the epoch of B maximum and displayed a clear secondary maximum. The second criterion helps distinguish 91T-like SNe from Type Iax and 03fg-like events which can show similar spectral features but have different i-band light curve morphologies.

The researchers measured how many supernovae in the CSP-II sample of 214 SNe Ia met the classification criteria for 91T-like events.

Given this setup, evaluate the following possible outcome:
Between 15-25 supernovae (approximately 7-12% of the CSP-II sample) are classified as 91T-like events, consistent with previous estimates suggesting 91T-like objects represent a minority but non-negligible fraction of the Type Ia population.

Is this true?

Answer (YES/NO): NO